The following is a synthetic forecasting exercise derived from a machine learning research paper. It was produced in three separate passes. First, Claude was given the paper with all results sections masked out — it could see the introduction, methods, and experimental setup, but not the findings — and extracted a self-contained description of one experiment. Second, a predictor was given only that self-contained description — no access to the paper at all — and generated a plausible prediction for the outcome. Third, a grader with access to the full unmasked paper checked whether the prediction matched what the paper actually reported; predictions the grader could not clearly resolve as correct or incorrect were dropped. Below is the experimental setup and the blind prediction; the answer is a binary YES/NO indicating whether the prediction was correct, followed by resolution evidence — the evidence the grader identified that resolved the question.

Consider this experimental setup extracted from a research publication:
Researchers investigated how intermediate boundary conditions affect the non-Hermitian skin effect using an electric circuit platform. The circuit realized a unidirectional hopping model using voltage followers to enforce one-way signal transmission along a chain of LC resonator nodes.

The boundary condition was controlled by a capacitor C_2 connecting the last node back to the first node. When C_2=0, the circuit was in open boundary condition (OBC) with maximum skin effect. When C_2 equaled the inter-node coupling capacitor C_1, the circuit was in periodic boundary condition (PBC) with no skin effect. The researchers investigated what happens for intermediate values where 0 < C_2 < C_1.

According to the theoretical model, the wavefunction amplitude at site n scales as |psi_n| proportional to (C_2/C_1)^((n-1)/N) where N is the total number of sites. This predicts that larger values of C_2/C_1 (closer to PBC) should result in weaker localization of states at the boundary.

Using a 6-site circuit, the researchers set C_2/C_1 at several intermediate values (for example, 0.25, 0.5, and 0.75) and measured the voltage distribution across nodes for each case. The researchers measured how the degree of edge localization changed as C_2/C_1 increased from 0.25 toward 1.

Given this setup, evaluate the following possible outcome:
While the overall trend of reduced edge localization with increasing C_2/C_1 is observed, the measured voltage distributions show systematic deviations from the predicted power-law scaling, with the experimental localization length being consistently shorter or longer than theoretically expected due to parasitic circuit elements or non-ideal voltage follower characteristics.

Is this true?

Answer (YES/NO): NO